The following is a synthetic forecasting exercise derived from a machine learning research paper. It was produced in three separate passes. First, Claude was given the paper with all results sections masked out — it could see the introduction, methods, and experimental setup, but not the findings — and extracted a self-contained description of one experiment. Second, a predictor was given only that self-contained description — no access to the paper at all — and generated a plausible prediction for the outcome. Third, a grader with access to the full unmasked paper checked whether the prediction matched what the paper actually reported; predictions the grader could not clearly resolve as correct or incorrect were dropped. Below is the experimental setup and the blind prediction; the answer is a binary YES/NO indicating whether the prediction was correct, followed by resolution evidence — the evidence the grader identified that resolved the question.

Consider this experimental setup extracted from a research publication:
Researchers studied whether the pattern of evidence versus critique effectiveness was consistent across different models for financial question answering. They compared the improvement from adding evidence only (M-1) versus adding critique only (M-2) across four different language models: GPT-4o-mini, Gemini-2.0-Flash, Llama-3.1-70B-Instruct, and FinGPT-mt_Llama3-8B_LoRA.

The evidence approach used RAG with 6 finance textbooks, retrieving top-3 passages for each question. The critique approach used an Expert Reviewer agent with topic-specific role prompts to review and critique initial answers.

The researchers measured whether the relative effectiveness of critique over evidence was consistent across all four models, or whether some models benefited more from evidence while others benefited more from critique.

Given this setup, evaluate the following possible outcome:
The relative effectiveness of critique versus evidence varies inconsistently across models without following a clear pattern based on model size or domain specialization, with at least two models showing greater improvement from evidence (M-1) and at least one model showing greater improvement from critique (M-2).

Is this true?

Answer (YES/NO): NO